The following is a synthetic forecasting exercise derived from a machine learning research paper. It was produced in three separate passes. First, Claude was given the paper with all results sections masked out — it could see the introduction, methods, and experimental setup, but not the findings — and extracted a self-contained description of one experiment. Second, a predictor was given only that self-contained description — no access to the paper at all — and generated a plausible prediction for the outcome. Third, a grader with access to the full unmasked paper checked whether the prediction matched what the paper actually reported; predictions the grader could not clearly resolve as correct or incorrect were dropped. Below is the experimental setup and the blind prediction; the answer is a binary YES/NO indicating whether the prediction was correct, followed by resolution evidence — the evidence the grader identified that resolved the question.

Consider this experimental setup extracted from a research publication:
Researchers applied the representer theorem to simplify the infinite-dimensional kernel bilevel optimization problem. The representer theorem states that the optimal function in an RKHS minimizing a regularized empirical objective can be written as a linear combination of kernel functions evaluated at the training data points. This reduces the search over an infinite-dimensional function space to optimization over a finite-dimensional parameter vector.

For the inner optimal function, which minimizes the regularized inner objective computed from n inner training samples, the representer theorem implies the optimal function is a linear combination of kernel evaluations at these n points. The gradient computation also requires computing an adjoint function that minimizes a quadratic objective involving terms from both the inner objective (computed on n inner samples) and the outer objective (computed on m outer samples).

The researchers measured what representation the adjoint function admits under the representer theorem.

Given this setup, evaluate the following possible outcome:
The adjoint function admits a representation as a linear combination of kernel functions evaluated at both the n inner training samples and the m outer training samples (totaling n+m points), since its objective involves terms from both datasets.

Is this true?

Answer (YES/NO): YES